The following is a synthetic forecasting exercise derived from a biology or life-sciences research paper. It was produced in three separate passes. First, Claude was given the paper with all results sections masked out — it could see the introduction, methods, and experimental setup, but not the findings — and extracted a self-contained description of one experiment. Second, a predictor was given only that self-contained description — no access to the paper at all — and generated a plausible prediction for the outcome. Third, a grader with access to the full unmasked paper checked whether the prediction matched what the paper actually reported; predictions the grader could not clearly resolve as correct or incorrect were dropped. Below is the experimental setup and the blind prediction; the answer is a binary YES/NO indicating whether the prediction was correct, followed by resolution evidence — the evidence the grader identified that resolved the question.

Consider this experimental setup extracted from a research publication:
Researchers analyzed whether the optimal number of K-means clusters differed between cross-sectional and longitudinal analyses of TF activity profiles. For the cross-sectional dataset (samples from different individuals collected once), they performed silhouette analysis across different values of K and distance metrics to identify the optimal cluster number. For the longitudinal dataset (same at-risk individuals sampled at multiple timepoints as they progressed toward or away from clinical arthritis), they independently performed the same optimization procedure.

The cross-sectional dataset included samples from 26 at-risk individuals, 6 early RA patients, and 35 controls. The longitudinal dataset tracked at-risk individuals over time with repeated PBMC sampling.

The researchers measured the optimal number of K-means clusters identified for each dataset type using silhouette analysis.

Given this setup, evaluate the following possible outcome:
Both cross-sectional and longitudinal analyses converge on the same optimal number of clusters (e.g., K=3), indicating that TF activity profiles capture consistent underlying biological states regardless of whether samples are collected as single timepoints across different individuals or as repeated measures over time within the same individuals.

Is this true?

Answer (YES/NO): NO